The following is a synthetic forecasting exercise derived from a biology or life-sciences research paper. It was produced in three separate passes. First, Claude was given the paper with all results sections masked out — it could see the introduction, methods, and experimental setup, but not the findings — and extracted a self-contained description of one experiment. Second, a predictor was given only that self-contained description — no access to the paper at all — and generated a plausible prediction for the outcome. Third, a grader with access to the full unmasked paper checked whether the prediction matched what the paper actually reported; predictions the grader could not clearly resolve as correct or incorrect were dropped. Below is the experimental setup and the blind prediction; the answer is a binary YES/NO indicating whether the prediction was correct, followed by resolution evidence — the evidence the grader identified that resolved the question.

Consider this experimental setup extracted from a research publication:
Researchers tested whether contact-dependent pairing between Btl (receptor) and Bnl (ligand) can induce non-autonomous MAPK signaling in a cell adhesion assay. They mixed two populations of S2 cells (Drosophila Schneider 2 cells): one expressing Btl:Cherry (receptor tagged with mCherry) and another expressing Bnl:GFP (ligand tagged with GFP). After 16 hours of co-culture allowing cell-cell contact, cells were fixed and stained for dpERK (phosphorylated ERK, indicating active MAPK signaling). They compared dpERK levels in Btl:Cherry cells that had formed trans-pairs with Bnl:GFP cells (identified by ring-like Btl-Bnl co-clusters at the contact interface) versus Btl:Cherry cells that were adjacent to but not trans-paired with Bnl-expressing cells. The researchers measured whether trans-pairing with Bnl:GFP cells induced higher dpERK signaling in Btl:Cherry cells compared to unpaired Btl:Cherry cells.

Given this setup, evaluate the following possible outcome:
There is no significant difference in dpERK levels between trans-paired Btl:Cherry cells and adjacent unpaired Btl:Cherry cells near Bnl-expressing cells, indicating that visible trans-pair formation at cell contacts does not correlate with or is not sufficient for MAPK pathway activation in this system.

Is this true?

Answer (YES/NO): NO